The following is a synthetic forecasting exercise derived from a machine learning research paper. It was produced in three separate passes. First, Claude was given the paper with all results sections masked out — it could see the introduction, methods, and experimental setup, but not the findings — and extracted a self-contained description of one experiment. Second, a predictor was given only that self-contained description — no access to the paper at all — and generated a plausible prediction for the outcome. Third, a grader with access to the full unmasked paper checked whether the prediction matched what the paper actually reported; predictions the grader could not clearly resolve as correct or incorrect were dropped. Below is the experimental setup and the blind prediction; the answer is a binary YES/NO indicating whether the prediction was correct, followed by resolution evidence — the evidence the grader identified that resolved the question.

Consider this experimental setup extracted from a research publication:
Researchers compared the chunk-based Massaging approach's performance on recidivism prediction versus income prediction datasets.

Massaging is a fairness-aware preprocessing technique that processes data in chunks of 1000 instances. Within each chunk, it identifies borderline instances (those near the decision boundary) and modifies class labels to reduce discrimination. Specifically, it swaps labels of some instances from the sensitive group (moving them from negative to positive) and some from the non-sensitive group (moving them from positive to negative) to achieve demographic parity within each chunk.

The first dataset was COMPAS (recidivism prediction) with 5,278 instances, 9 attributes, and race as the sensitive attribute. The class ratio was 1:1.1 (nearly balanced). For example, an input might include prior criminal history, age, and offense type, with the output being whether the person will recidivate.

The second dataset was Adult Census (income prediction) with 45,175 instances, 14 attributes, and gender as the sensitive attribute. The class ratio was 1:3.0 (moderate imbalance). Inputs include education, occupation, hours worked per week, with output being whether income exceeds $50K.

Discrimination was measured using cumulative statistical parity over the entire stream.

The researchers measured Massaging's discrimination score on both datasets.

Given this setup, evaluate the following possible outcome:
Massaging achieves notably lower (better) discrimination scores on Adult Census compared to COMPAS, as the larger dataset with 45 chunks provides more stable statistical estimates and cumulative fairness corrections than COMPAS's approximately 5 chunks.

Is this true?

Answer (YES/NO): YES